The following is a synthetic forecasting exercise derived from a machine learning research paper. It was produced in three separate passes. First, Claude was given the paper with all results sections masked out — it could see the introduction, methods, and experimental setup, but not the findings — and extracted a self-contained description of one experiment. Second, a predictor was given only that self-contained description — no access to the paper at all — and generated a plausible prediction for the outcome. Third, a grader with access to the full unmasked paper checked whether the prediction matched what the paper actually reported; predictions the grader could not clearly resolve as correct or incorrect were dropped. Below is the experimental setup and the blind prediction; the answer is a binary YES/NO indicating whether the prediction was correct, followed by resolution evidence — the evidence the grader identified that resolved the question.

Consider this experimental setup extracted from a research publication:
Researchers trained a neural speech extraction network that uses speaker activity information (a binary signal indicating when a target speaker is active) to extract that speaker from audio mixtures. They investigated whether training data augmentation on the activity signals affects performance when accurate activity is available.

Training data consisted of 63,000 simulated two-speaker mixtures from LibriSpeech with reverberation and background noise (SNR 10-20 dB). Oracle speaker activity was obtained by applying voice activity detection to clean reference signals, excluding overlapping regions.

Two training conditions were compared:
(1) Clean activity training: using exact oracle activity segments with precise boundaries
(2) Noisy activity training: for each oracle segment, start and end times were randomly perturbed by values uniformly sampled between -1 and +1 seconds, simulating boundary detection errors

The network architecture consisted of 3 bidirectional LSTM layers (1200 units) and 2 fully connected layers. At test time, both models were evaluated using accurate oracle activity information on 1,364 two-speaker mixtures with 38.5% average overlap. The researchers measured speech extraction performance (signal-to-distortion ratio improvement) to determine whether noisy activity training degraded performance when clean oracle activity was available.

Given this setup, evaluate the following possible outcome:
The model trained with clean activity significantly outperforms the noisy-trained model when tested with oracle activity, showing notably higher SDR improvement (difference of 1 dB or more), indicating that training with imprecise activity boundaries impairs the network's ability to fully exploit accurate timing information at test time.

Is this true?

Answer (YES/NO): NO